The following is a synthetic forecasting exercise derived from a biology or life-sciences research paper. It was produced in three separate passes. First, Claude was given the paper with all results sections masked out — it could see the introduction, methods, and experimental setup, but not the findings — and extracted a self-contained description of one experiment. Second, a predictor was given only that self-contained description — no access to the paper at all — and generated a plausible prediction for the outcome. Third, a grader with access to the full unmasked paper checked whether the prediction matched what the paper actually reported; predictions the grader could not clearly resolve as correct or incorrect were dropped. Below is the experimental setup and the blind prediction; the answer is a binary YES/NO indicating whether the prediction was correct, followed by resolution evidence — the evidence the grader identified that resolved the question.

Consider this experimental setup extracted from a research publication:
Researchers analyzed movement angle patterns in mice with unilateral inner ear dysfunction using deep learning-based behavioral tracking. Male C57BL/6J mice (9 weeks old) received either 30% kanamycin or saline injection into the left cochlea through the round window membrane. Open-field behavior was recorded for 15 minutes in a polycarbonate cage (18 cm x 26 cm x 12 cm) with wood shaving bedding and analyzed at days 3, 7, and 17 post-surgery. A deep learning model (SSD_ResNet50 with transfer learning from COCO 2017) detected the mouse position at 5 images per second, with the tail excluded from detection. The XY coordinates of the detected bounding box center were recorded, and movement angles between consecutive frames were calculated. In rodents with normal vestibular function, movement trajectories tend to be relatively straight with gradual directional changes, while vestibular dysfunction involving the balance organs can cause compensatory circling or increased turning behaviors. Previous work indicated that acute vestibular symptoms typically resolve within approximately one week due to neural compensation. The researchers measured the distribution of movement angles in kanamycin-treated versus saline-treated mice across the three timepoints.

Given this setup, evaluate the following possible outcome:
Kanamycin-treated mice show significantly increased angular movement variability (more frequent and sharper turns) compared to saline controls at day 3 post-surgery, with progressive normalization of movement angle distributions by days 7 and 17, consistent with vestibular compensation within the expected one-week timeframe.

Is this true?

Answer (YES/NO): NO